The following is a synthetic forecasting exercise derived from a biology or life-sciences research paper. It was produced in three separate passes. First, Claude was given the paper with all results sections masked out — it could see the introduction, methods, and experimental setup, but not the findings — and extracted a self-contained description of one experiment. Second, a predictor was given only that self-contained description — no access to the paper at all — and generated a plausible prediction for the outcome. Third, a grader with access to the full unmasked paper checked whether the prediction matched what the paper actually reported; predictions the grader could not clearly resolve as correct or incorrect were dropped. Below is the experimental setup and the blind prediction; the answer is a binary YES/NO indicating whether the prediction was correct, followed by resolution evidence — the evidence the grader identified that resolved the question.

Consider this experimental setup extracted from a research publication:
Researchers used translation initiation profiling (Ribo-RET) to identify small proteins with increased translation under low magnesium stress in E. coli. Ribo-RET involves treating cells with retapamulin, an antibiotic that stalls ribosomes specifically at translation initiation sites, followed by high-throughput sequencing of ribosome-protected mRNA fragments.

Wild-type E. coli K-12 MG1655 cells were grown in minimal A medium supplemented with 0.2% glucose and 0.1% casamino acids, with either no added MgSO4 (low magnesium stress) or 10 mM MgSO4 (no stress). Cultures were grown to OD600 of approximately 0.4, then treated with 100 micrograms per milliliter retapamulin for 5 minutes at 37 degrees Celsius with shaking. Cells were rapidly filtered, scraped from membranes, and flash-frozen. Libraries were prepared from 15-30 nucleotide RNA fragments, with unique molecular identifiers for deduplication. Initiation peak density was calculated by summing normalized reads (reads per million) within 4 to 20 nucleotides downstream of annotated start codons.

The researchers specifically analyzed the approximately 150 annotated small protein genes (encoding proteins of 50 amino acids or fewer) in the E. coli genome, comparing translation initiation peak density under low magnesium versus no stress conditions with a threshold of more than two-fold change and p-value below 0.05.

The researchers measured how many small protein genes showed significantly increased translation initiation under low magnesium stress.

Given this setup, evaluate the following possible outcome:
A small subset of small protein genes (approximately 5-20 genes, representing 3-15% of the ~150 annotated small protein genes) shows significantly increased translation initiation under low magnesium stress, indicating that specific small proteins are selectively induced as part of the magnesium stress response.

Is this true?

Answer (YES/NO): YES